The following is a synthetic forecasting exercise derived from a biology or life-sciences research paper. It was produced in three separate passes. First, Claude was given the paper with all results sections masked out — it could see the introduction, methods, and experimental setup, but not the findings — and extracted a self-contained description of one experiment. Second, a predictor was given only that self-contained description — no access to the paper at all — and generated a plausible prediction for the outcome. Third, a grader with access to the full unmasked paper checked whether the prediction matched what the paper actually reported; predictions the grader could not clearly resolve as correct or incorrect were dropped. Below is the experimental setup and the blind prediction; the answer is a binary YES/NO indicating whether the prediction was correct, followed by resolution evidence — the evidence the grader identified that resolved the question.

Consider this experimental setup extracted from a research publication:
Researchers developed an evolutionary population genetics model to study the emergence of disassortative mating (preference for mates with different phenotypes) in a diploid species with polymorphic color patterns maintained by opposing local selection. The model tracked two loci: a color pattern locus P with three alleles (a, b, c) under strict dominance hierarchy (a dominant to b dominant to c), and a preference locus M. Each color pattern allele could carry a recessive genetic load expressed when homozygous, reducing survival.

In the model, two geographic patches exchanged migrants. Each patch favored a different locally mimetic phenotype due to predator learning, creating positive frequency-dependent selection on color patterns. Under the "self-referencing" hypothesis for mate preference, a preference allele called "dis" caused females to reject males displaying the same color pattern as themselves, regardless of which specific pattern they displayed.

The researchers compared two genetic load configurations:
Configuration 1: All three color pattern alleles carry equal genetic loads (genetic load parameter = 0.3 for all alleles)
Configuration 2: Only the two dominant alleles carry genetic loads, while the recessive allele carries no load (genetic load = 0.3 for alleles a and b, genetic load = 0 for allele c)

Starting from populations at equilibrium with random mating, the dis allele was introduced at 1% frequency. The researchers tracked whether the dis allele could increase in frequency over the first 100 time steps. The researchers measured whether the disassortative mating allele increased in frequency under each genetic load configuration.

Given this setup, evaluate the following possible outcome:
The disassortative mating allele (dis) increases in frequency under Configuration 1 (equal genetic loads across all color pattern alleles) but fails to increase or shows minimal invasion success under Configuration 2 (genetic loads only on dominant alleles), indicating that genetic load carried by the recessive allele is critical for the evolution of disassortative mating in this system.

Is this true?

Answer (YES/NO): NO